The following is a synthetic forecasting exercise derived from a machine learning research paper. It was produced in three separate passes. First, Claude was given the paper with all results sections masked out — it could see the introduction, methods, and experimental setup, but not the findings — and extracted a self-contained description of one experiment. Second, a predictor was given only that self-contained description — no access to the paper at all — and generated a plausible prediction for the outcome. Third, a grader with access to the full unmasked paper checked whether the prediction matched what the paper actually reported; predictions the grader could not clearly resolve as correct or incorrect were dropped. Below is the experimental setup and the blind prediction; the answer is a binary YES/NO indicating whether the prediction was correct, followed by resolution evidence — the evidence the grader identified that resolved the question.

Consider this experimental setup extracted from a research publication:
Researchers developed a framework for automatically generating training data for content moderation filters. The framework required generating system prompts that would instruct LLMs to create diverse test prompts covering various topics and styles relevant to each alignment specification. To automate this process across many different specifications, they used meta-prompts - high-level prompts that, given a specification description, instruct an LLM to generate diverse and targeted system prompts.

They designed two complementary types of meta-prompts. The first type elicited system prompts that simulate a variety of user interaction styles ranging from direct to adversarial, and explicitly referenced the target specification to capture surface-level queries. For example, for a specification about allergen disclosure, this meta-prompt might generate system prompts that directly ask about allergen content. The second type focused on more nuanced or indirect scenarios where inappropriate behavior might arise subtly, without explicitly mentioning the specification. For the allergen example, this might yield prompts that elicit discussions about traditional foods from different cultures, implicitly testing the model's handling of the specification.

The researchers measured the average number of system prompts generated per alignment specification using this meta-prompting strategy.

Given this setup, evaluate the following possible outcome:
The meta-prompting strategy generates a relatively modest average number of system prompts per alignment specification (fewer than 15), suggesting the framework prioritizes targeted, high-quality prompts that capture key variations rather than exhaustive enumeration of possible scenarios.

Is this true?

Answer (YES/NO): NO